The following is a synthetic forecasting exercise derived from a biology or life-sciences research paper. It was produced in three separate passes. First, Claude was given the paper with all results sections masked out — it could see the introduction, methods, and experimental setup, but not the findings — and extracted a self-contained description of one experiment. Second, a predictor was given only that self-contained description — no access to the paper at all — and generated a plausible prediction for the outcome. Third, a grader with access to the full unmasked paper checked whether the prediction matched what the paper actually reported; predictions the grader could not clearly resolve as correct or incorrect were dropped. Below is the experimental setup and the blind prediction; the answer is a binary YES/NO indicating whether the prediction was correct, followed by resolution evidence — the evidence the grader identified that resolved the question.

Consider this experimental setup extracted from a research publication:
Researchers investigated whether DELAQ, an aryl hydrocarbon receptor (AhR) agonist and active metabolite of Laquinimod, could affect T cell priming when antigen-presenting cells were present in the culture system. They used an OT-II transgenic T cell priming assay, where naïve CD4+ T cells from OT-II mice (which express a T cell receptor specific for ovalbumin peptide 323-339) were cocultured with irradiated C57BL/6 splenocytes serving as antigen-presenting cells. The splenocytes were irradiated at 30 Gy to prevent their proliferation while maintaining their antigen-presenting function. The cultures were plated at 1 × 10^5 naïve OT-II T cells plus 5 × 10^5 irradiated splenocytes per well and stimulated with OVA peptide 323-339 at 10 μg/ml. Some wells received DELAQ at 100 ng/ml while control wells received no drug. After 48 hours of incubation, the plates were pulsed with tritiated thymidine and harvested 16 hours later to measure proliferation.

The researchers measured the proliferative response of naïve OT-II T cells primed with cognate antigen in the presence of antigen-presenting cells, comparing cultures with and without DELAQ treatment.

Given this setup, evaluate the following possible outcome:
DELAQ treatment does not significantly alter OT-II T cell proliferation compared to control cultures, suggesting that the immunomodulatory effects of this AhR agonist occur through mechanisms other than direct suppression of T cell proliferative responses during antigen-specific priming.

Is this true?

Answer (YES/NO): NO